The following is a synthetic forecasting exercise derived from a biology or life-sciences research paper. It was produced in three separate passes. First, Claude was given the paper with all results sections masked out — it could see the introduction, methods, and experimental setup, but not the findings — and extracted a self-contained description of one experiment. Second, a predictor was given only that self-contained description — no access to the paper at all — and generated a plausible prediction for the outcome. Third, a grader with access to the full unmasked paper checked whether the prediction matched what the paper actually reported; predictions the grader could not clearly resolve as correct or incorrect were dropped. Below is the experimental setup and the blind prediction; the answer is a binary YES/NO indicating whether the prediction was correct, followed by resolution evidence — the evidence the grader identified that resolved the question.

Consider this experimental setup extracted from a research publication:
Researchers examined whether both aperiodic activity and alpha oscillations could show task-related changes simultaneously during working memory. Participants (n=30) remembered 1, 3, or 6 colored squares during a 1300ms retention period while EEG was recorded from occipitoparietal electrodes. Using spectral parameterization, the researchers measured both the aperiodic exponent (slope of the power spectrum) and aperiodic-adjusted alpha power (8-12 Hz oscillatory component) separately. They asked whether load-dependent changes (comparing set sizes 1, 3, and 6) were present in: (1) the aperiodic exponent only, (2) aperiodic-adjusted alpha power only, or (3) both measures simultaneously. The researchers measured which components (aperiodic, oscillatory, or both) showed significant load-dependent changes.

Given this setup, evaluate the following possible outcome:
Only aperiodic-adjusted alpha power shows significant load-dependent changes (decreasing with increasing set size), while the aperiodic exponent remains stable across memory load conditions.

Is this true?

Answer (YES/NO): NO